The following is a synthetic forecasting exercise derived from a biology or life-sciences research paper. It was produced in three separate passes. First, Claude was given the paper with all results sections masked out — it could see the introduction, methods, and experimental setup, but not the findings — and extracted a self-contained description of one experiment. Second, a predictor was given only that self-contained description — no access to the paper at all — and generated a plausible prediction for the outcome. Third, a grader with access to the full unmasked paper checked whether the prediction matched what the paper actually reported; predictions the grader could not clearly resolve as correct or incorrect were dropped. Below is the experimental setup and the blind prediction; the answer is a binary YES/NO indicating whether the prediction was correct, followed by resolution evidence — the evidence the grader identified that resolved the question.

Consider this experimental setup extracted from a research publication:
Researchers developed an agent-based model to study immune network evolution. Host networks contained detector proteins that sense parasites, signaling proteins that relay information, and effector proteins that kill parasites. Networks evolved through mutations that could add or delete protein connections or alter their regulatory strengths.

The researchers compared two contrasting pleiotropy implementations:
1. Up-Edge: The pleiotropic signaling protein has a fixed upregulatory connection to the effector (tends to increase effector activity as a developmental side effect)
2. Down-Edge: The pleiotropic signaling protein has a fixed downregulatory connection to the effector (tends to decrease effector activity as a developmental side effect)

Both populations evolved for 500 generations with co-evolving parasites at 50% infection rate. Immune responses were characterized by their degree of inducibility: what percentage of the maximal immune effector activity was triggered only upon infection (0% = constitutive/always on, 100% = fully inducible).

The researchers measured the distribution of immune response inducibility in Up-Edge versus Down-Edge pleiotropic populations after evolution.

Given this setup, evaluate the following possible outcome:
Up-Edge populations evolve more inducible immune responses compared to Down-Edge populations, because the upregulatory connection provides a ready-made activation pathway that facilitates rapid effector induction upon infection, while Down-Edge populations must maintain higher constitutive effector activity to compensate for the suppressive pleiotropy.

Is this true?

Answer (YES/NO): NO